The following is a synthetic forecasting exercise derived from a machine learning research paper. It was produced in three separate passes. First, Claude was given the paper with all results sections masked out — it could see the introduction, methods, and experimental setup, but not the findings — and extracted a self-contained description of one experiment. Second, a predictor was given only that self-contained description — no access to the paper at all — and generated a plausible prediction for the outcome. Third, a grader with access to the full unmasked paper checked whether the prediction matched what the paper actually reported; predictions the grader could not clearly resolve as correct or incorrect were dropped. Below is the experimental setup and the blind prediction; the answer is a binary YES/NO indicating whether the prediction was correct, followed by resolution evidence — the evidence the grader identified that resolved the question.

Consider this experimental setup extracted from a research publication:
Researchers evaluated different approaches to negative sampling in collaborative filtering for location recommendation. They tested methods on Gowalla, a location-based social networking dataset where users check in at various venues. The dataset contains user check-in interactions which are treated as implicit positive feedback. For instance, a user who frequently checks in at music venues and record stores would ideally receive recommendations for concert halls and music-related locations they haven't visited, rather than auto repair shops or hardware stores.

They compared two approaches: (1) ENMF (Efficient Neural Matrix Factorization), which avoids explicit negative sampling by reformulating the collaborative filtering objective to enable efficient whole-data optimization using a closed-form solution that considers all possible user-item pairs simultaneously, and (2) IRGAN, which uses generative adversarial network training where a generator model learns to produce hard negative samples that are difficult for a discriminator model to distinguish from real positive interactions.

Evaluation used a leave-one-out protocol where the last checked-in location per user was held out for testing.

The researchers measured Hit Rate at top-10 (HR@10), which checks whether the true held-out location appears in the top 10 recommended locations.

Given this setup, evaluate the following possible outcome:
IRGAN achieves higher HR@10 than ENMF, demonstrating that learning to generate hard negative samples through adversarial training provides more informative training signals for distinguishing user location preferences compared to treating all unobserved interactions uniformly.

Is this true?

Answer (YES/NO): NO